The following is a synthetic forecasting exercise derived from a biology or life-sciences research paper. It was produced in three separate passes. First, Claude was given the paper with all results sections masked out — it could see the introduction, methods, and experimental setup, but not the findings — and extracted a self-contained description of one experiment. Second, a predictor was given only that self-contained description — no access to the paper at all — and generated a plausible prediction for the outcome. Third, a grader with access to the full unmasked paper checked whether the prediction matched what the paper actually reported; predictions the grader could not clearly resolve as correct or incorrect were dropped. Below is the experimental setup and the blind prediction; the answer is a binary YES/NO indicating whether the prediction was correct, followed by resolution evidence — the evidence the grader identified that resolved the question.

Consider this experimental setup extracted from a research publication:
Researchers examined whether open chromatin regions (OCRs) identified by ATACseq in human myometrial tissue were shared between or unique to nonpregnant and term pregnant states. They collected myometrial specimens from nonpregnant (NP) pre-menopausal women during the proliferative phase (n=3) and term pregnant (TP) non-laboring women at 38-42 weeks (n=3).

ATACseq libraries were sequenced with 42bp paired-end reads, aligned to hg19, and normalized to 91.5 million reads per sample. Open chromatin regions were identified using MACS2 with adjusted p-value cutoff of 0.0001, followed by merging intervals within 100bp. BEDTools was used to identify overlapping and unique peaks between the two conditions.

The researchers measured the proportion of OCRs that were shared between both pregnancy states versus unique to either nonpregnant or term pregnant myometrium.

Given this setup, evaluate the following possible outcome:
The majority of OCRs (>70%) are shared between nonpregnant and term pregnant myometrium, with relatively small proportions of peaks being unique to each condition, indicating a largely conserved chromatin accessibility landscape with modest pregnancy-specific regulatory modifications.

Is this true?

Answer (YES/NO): NO